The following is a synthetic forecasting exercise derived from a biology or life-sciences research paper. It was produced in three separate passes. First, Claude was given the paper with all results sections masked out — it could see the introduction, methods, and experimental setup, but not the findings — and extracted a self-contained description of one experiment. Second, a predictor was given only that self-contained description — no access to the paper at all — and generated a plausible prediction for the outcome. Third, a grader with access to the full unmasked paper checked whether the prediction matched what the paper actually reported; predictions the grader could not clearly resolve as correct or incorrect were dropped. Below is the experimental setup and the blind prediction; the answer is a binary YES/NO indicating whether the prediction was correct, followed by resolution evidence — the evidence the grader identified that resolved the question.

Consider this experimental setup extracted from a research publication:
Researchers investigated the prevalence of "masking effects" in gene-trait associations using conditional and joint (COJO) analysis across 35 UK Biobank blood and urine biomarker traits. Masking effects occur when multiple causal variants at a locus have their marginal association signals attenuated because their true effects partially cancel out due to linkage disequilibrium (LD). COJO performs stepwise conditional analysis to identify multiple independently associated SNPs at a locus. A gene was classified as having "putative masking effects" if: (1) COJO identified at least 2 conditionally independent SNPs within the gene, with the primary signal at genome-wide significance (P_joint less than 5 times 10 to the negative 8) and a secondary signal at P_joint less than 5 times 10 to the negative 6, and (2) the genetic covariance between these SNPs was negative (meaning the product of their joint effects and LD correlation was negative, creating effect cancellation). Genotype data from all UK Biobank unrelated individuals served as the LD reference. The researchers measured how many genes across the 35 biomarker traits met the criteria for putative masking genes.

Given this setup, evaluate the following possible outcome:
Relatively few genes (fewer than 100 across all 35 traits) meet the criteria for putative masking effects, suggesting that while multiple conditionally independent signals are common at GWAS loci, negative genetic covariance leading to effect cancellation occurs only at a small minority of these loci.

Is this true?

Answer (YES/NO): NO